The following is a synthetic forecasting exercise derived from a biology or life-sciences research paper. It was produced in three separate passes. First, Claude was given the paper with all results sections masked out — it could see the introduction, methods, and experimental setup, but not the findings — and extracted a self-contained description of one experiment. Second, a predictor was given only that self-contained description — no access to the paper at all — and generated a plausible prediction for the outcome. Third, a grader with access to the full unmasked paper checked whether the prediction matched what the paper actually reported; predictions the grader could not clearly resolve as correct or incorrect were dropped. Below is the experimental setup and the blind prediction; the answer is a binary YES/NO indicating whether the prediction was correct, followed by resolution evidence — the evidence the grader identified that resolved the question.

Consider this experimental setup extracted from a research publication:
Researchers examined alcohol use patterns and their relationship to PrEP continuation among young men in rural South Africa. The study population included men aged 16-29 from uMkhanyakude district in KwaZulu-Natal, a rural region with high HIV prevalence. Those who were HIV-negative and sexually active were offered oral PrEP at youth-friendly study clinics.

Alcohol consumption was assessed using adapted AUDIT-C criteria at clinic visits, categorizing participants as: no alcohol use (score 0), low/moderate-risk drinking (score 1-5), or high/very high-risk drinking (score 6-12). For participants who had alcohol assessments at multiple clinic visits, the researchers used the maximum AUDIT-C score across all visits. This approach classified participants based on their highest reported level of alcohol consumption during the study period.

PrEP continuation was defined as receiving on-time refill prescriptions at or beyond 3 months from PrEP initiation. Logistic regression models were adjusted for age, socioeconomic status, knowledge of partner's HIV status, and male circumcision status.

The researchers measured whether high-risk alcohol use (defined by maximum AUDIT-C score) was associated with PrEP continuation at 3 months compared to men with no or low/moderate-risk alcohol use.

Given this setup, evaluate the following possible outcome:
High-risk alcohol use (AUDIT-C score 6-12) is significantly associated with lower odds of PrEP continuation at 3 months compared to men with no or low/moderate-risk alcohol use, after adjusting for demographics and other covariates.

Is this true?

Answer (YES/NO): NO